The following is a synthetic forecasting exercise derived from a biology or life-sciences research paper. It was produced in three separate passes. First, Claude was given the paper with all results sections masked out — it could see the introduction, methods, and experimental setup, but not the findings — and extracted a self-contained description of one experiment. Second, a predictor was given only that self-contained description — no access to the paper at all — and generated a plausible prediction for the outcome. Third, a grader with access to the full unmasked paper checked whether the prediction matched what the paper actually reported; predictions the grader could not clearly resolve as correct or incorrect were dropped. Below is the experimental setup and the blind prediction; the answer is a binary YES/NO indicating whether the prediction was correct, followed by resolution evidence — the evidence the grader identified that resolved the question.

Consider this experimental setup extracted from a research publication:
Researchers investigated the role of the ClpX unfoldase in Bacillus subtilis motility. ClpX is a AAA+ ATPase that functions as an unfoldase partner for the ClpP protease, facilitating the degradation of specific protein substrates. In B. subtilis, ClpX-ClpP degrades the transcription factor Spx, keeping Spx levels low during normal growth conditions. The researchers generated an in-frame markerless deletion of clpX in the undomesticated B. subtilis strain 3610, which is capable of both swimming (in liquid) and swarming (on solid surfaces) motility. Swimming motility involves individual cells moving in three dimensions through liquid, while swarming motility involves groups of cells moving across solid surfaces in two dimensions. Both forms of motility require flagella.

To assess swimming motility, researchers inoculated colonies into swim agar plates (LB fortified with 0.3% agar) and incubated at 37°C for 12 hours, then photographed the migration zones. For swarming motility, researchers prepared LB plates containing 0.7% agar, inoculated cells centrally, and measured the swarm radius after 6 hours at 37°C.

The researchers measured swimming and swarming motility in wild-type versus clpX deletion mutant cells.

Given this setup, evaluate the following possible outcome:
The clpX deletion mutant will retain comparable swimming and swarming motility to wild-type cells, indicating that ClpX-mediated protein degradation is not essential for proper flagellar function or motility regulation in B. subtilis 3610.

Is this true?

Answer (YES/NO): NO